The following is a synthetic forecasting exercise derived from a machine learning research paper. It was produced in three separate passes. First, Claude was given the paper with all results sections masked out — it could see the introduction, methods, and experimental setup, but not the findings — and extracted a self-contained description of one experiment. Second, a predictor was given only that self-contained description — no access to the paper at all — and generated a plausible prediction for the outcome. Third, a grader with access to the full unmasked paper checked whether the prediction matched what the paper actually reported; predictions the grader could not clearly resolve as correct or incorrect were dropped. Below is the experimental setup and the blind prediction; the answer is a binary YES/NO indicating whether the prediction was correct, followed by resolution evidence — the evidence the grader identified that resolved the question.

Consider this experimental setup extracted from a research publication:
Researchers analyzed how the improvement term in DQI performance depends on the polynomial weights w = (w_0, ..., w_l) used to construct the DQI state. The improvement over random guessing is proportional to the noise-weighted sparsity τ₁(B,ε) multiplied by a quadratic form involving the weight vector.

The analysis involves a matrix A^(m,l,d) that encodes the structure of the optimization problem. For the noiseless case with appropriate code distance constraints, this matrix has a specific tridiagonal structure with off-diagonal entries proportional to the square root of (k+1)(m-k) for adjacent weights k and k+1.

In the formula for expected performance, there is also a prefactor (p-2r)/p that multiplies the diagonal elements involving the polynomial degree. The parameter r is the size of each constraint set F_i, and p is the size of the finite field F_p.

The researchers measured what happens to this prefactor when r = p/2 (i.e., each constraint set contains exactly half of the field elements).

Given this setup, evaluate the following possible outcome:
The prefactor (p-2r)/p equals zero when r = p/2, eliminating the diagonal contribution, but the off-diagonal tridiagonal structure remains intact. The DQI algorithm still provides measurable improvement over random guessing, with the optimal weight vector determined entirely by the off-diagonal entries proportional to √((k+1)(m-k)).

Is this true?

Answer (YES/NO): YES